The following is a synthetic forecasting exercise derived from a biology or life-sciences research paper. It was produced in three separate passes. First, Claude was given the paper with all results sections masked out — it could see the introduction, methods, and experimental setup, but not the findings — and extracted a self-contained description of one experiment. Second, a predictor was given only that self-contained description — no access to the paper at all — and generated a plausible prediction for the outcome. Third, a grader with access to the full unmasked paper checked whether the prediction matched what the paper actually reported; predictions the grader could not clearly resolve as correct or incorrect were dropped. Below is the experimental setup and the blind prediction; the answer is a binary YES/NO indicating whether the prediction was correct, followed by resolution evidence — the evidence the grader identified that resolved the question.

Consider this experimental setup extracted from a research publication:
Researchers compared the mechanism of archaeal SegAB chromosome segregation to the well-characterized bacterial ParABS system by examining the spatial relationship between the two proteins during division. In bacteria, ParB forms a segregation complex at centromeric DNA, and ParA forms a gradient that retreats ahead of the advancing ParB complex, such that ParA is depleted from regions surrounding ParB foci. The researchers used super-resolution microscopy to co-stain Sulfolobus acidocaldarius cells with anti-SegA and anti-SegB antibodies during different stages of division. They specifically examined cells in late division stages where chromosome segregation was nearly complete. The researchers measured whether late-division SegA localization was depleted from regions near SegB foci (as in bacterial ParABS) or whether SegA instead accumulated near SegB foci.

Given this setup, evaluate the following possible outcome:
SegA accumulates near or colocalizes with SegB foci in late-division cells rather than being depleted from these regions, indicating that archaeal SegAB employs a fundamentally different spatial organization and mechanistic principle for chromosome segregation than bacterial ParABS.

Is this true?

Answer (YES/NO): YES